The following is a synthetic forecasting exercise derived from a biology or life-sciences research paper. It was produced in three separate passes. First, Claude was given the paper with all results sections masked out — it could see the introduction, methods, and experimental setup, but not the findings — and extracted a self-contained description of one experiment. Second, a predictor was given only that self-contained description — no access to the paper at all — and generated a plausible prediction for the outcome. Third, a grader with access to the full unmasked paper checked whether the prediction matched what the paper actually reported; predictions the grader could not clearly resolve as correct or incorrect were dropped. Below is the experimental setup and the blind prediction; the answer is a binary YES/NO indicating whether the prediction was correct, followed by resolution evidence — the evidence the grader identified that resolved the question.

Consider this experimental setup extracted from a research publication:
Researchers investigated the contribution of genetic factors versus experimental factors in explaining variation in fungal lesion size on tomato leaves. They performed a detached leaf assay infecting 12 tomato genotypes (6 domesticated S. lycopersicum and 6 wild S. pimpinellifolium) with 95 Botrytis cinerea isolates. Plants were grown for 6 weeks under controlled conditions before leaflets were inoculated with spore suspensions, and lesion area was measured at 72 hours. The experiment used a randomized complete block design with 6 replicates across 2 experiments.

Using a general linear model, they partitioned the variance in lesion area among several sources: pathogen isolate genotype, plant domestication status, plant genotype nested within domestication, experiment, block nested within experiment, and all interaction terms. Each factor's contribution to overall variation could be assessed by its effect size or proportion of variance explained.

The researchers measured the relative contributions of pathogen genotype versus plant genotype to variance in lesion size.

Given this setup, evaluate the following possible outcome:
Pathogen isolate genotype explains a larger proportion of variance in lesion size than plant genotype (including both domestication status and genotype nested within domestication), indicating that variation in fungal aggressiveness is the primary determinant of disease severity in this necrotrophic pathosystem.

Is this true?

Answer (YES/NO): YES